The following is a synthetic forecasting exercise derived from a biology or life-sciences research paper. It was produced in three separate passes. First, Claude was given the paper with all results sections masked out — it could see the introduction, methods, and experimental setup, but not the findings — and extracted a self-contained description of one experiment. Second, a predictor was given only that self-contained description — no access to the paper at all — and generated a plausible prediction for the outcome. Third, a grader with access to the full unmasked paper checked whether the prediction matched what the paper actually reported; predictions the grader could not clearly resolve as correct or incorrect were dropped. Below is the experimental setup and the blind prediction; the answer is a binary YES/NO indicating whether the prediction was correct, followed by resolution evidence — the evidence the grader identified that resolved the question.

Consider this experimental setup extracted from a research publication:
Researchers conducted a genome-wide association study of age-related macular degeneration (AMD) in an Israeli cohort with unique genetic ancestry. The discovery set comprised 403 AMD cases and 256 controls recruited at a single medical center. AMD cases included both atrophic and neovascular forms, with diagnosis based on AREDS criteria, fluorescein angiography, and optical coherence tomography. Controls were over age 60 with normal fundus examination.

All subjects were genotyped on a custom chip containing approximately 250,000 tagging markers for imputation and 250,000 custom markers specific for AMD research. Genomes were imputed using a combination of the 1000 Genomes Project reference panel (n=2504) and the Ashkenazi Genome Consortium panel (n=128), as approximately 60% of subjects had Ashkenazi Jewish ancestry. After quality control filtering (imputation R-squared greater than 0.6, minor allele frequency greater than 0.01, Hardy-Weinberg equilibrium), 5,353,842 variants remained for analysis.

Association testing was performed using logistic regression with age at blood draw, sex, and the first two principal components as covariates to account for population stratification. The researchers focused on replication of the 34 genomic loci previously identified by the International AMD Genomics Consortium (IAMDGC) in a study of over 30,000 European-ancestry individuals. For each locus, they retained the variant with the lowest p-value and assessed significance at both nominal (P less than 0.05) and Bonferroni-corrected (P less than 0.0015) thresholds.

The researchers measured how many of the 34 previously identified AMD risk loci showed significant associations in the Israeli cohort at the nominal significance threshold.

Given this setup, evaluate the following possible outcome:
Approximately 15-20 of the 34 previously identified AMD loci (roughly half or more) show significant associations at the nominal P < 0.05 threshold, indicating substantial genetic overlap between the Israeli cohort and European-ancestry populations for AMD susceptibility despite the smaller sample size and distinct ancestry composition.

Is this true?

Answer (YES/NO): NO